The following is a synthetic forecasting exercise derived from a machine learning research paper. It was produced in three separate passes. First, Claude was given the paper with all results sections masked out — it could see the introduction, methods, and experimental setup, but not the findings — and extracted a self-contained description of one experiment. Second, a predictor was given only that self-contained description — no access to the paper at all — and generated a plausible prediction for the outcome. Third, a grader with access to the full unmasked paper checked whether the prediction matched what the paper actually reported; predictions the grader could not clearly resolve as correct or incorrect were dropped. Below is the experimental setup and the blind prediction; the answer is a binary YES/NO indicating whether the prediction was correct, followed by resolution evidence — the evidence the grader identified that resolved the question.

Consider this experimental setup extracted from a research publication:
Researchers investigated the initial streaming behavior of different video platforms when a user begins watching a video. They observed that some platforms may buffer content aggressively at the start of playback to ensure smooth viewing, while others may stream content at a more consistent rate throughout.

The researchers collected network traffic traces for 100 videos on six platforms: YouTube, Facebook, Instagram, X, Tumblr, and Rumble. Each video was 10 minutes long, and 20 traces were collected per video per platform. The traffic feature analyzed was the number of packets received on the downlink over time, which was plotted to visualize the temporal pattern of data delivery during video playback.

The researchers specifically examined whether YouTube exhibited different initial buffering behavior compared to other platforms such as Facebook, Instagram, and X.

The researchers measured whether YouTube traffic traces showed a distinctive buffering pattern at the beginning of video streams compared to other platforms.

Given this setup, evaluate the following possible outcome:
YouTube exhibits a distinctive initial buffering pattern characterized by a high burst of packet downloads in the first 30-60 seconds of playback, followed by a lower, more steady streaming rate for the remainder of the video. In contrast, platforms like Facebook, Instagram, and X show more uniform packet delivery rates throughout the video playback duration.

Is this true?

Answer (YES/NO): NO